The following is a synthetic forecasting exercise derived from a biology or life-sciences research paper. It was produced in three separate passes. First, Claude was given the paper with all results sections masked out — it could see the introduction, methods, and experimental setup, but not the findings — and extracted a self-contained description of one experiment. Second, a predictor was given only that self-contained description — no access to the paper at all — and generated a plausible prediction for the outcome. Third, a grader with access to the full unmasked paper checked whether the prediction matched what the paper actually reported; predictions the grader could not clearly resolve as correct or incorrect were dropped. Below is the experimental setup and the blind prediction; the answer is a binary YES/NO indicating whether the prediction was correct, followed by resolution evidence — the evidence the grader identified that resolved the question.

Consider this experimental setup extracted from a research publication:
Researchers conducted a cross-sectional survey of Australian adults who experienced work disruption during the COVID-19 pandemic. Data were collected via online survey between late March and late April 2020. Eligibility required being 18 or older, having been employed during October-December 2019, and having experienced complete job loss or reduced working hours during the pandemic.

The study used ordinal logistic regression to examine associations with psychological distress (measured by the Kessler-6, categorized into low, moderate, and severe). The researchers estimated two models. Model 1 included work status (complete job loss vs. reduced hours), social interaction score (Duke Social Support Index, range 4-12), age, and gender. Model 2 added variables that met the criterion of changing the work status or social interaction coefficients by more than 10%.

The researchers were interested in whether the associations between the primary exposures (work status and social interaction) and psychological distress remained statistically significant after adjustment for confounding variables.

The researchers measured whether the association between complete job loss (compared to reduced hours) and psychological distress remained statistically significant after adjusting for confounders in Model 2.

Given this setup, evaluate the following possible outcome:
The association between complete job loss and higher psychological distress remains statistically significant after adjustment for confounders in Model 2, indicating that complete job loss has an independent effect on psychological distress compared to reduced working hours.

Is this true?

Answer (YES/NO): NO